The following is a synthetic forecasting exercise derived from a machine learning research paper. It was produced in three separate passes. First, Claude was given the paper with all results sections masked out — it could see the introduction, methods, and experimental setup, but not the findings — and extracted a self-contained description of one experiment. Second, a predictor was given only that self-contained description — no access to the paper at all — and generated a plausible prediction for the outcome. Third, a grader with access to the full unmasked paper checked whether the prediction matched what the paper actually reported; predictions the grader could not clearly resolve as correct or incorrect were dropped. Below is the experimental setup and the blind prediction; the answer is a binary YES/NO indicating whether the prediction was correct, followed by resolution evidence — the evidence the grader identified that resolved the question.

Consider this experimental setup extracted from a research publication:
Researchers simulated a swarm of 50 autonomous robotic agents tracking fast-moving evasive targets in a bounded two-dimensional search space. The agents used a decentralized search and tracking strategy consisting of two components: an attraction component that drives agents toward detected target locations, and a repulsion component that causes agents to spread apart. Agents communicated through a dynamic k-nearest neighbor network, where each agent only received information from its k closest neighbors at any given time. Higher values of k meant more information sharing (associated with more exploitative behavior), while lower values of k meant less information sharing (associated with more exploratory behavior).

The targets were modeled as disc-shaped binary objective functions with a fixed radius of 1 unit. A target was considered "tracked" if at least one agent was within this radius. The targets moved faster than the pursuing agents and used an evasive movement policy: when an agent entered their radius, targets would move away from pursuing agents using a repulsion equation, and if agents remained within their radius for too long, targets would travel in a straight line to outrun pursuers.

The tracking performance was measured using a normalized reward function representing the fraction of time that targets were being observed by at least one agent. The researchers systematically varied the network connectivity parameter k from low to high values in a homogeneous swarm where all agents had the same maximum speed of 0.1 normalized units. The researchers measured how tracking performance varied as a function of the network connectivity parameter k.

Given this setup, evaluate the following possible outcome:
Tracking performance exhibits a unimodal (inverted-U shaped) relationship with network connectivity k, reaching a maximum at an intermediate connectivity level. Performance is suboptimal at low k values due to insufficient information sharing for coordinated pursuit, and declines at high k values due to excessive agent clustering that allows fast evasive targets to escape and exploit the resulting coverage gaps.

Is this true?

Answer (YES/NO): YES